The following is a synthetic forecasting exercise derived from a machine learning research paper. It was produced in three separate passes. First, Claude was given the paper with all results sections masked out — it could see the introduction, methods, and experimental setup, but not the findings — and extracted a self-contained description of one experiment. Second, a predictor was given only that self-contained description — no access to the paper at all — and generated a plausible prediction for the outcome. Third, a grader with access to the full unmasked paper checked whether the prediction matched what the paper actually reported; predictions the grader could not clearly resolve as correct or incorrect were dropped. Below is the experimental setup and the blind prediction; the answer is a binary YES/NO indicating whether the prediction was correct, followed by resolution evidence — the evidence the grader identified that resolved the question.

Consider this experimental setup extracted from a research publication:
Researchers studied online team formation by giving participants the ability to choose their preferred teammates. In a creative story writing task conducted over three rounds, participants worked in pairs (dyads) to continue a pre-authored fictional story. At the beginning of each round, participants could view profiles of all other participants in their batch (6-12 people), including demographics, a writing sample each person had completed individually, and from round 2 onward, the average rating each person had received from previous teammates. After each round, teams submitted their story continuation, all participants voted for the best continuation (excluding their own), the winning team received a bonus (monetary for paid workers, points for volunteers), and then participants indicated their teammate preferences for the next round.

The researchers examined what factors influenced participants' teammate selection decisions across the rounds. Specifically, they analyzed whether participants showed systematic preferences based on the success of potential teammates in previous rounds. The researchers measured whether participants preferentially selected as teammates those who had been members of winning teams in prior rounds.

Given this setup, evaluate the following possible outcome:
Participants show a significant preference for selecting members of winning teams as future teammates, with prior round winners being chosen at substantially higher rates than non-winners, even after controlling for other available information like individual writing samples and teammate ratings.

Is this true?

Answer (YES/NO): NO